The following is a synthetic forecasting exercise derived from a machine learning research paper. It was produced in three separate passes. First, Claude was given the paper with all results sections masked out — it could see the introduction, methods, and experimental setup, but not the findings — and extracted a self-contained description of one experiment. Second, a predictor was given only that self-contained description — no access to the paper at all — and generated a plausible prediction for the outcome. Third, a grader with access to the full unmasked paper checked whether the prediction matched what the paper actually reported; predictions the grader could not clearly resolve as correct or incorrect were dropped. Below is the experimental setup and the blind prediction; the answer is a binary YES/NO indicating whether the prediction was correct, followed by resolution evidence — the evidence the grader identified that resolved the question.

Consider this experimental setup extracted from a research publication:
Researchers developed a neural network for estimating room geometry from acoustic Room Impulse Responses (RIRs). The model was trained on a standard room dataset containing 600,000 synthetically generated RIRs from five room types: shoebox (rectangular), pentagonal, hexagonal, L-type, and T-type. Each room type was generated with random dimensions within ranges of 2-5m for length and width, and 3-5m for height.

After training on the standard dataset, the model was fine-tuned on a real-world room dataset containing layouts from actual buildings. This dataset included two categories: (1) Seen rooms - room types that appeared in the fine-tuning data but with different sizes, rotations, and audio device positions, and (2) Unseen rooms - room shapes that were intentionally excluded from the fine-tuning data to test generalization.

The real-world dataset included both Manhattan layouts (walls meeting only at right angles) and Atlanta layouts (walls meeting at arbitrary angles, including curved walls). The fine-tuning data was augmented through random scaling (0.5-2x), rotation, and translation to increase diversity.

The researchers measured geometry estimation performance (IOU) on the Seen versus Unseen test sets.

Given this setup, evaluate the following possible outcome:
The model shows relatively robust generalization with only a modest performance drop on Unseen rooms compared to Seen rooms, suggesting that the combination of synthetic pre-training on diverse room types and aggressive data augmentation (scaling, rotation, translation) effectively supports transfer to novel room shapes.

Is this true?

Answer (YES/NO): YES